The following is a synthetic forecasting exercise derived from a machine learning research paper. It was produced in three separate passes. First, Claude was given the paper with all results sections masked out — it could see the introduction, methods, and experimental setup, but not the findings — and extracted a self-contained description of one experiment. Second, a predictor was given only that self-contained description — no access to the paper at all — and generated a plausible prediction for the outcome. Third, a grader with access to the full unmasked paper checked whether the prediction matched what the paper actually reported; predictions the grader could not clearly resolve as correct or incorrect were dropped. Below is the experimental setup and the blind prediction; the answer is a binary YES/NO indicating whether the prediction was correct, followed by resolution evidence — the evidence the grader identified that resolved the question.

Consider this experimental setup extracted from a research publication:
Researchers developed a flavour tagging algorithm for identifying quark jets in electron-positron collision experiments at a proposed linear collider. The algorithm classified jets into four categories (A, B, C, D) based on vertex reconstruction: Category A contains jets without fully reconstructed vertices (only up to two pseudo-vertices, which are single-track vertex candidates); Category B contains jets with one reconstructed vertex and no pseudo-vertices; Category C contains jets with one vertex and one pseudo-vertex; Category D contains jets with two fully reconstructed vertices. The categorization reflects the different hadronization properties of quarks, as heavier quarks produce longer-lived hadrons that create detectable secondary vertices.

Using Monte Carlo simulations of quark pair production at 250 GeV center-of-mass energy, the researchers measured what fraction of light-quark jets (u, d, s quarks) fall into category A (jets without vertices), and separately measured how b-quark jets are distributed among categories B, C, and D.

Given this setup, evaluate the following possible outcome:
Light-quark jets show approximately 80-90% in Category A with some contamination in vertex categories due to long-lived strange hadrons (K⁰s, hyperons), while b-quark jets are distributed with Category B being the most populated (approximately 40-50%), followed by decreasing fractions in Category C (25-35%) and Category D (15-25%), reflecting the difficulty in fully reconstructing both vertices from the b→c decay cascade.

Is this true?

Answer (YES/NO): NO